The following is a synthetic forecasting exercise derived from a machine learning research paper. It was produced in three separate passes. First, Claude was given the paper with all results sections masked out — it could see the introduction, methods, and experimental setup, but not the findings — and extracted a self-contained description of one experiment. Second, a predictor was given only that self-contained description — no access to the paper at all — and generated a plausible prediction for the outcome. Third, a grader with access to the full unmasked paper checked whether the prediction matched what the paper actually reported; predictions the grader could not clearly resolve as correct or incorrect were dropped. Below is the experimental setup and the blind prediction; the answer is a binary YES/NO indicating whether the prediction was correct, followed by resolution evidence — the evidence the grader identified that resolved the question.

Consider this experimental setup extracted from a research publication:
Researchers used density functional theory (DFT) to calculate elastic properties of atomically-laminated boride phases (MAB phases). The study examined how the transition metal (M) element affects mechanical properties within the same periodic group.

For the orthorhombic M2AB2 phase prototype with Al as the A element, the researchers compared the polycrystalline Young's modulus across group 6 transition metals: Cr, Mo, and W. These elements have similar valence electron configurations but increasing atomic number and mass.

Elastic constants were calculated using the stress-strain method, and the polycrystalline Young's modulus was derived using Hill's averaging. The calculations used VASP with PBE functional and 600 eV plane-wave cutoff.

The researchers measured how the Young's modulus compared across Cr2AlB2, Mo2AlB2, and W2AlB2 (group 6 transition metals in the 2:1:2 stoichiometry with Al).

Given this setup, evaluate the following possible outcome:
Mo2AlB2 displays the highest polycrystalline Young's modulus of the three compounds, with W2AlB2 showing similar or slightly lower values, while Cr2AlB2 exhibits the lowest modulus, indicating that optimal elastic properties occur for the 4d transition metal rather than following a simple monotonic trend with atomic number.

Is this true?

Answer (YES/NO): NO